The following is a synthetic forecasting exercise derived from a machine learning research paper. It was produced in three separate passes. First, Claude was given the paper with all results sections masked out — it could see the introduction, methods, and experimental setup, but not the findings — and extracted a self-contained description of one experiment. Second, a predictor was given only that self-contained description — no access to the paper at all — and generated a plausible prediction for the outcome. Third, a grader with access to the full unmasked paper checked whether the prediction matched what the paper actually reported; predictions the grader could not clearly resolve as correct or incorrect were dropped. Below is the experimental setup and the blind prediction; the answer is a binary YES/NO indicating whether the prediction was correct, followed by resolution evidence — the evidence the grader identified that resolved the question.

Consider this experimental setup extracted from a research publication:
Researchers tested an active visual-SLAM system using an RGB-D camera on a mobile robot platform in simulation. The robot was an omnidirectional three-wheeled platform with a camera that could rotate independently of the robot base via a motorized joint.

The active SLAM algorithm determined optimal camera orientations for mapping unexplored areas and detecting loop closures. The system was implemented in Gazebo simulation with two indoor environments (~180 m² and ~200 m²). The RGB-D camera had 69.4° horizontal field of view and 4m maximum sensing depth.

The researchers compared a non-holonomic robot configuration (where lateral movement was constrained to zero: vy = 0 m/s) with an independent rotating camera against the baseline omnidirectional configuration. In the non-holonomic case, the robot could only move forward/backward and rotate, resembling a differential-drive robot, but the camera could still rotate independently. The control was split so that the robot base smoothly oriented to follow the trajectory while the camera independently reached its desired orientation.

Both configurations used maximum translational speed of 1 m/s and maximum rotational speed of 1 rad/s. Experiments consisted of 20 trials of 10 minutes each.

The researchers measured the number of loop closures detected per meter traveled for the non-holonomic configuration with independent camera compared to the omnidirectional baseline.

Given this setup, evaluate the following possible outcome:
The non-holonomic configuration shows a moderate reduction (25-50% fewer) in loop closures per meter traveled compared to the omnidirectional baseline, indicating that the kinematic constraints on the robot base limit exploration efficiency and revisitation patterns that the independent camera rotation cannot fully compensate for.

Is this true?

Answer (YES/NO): NO